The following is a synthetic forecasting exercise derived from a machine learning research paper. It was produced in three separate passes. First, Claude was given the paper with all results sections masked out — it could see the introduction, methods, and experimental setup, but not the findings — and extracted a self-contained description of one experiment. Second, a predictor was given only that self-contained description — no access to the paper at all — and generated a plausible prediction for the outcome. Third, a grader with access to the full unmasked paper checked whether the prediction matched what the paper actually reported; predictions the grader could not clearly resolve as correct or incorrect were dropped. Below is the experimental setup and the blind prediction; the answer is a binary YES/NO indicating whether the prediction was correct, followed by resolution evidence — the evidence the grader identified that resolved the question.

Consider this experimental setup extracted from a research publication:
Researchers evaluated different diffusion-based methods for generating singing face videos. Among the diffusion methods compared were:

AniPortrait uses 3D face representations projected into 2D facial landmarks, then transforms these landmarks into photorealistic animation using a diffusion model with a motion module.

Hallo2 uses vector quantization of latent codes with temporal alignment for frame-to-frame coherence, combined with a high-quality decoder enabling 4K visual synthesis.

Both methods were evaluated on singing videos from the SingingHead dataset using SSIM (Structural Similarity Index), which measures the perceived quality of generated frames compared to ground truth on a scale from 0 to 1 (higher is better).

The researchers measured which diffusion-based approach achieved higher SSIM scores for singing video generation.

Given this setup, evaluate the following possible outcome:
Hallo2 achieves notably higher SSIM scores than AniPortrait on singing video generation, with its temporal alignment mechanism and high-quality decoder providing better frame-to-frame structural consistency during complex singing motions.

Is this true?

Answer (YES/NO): YES